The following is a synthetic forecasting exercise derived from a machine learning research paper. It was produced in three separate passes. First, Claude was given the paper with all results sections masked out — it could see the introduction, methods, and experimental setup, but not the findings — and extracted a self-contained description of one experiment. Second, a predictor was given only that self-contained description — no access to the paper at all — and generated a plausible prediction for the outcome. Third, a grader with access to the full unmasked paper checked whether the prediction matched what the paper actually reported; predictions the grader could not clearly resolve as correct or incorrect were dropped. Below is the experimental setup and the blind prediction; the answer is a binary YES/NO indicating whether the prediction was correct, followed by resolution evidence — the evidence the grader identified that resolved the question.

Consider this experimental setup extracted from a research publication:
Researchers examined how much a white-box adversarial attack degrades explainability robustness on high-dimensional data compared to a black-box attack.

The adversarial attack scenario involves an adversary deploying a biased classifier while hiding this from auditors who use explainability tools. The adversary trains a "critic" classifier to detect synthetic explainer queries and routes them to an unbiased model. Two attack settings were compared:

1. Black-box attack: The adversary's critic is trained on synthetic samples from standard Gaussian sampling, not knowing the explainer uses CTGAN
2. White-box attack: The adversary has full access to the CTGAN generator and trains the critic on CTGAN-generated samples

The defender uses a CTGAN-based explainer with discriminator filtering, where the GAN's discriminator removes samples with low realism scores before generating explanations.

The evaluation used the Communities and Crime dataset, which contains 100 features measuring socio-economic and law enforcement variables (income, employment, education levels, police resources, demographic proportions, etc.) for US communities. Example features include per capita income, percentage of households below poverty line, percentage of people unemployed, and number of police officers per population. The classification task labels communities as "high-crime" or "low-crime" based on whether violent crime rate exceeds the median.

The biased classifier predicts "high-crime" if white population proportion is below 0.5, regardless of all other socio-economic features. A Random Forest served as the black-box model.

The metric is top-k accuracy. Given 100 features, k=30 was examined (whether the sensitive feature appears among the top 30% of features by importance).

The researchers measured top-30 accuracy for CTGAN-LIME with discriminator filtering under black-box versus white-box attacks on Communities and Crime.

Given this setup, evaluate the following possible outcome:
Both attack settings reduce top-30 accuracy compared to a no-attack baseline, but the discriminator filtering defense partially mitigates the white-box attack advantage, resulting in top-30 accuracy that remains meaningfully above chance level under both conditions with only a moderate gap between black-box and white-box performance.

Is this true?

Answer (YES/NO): NO